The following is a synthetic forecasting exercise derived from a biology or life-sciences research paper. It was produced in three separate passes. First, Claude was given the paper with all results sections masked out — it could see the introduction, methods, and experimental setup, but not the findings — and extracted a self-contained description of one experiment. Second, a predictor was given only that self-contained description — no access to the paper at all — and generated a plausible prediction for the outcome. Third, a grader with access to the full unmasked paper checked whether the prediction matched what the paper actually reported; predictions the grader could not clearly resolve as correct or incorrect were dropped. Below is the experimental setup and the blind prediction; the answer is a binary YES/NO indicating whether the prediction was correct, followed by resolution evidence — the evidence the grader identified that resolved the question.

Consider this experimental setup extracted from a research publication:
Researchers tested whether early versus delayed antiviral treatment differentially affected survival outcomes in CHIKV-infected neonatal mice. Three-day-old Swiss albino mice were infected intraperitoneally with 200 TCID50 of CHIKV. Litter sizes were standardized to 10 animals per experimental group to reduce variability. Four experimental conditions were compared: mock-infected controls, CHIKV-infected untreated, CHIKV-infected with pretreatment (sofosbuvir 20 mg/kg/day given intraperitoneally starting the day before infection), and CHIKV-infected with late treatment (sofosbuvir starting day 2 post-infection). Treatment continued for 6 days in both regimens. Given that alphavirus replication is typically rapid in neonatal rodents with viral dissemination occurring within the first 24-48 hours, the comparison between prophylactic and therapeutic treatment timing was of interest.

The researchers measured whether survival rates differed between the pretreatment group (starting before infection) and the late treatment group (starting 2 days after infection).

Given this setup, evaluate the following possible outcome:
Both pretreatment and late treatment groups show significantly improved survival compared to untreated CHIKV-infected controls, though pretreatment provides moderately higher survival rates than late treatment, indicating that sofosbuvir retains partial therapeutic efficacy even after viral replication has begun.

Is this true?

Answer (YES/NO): NO